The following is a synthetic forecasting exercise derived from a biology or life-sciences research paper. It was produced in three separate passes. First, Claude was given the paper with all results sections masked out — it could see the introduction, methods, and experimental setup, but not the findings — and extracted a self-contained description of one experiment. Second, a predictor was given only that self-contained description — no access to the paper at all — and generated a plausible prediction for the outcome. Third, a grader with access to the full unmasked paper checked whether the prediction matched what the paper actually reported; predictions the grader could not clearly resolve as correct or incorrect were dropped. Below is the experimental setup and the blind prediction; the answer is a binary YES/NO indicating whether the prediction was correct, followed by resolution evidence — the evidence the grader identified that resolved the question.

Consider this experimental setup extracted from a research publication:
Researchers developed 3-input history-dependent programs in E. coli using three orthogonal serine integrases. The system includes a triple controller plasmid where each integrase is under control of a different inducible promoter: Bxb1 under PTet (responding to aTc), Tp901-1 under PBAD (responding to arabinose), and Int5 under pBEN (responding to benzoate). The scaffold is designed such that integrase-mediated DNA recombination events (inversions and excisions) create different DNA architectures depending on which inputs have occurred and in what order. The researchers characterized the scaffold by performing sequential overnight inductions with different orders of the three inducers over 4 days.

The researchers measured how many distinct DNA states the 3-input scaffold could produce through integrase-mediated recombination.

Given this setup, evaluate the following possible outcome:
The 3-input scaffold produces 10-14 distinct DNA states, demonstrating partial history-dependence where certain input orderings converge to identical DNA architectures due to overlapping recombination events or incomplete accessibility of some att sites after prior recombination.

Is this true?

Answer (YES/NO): NO